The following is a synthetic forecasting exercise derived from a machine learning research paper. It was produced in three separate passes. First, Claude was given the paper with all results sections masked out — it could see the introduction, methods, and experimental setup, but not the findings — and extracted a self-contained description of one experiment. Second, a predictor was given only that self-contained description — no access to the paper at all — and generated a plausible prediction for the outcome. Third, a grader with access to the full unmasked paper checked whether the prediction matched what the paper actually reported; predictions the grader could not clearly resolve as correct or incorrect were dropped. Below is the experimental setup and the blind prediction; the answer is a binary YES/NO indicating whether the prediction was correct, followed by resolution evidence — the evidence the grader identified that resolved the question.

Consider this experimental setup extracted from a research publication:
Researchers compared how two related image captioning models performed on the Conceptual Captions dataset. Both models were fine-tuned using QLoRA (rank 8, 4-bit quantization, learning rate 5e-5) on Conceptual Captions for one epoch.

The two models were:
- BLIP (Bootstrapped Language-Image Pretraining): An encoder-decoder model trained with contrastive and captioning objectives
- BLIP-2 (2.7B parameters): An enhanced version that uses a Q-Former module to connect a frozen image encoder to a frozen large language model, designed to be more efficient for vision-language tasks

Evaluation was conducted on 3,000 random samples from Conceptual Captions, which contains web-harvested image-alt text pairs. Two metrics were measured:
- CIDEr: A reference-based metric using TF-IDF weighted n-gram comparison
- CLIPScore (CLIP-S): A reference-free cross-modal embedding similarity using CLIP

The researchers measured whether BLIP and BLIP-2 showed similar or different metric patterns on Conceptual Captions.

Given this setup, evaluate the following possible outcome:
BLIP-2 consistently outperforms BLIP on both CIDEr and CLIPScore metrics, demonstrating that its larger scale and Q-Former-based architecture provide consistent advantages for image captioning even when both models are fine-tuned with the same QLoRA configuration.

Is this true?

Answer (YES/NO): NO